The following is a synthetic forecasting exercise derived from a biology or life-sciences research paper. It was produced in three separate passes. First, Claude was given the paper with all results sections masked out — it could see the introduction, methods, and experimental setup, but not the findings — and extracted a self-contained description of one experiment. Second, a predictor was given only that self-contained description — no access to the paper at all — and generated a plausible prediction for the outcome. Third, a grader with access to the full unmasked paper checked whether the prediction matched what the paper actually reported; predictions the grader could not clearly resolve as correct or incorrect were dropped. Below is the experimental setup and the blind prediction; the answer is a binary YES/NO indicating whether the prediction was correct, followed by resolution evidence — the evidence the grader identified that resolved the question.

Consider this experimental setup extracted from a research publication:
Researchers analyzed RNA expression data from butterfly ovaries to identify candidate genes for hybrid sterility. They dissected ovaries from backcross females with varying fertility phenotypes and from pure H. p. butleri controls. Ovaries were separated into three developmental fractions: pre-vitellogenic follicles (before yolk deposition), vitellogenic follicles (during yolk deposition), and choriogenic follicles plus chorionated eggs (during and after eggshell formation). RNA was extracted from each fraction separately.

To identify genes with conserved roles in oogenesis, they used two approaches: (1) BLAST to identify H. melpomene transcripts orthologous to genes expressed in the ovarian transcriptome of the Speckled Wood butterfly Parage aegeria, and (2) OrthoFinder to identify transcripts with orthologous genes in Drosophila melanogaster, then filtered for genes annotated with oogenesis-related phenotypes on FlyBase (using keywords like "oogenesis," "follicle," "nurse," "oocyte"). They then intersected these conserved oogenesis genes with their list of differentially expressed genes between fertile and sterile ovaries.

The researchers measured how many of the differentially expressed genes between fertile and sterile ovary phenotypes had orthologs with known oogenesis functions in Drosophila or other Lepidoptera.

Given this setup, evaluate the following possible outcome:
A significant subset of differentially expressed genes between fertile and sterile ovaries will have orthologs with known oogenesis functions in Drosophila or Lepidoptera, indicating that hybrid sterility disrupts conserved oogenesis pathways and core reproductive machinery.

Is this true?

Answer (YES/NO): YES